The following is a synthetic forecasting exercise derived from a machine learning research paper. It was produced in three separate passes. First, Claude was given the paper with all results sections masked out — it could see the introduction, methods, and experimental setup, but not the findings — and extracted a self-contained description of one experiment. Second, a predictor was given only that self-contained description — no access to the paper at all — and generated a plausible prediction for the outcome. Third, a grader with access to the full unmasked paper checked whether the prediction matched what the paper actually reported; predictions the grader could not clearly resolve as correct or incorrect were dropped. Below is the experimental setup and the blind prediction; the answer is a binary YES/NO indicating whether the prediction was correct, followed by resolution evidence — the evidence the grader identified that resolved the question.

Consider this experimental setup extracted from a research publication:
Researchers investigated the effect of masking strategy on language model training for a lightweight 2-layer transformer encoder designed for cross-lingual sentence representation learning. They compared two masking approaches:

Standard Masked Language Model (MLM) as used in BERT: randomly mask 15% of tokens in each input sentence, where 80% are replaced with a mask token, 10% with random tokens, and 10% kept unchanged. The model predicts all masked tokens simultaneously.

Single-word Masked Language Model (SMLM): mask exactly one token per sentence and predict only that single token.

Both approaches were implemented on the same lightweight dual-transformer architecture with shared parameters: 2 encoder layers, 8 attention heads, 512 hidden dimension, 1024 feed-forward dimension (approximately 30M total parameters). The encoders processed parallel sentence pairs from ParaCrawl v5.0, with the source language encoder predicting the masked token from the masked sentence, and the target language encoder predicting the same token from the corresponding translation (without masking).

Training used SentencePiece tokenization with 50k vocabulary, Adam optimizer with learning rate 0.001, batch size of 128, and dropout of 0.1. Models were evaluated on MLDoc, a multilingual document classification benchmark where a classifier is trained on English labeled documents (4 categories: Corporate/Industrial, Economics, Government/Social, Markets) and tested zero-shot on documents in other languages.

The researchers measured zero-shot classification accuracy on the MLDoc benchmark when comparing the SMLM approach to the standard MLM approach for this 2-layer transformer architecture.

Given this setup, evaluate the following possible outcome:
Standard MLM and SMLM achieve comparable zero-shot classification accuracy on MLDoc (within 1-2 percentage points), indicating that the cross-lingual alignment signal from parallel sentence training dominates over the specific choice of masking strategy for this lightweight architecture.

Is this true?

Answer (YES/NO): NO